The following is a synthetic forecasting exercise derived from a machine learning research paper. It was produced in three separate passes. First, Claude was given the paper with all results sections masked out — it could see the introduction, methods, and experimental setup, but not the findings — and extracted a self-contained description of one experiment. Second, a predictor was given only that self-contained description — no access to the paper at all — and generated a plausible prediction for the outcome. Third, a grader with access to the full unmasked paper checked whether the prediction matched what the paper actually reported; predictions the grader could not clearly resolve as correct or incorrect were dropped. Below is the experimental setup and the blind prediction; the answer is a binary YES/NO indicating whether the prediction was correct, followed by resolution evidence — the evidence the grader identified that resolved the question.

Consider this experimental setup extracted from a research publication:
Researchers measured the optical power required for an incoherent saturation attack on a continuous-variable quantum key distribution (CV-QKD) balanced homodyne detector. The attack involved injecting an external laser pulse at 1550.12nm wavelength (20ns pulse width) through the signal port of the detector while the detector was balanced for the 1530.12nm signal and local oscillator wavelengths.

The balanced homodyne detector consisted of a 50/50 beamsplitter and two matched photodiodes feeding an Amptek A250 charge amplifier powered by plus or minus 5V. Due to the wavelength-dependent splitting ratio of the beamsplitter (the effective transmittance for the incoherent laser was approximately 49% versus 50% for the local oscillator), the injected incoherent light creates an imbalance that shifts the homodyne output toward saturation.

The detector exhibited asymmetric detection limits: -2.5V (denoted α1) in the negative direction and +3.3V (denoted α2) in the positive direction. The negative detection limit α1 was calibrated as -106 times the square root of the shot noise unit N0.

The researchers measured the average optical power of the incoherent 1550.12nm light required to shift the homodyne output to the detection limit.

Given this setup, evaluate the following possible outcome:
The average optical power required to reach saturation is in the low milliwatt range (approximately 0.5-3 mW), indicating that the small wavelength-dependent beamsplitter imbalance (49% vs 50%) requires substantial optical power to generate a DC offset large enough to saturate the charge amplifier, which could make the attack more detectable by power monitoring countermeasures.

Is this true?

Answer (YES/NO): NO